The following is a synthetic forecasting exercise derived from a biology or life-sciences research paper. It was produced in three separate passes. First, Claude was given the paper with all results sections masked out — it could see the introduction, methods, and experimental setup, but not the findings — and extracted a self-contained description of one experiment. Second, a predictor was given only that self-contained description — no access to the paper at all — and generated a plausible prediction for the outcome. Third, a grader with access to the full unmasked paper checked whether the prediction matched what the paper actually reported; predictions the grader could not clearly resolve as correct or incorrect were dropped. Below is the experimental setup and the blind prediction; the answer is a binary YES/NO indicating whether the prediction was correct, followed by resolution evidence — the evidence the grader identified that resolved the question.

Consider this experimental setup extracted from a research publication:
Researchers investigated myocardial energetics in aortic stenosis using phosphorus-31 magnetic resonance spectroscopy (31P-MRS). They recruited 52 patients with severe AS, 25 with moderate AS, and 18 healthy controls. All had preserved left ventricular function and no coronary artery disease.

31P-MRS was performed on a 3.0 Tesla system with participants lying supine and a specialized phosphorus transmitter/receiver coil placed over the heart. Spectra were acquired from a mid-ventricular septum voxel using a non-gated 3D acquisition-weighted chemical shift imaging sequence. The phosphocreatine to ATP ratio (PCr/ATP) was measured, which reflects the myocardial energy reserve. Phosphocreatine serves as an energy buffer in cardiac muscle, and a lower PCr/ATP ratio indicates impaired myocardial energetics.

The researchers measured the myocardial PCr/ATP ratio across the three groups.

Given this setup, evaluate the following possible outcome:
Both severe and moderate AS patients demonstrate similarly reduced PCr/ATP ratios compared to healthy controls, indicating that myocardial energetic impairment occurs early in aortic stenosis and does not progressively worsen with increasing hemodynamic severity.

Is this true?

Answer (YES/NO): YES